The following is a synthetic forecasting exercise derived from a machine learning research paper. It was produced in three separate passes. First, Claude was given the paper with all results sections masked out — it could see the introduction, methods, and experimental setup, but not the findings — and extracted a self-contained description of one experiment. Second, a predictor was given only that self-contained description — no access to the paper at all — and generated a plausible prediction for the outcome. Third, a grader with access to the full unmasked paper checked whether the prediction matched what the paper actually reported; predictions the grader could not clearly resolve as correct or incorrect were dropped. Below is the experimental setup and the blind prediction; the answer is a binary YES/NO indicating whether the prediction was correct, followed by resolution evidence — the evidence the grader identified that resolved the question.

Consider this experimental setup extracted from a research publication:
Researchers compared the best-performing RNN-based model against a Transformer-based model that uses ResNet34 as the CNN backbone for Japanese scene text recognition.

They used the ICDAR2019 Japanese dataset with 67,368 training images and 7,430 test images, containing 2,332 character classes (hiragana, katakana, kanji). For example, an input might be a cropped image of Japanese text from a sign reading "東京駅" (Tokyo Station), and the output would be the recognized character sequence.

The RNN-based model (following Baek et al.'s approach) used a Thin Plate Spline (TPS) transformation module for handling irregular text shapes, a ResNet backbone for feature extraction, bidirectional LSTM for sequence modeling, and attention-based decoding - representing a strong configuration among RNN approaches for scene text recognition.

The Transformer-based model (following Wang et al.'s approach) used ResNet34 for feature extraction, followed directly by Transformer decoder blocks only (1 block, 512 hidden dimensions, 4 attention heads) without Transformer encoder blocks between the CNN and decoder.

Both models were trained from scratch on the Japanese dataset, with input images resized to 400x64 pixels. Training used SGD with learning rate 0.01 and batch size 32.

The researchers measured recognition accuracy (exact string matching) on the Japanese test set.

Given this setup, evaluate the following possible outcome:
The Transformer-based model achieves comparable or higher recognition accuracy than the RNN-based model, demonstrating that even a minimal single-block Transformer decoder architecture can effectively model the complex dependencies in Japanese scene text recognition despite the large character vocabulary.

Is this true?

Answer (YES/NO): YES